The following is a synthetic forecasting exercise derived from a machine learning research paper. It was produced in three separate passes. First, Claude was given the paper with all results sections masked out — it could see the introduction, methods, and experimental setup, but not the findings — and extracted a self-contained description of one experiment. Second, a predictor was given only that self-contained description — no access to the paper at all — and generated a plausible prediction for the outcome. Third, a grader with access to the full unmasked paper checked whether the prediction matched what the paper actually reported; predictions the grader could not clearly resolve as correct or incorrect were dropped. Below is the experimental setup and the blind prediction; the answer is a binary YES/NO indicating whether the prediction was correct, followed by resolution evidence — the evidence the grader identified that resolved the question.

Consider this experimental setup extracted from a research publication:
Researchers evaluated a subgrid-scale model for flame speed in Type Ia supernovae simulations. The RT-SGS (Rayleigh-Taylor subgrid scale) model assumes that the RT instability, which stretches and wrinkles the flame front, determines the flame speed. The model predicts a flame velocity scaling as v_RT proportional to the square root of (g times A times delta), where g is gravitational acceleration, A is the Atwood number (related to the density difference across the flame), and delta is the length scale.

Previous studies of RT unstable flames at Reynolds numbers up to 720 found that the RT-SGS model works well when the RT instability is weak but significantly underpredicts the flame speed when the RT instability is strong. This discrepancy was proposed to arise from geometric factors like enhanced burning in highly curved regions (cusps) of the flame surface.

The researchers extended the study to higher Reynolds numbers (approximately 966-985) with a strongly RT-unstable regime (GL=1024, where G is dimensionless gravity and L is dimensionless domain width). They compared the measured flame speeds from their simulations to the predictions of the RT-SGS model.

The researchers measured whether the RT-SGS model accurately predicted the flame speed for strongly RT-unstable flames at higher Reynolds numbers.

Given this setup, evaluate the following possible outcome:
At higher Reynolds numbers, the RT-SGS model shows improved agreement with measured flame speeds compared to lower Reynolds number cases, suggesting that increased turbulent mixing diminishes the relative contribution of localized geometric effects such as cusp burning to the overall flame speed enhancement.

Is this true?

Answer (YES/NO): NO